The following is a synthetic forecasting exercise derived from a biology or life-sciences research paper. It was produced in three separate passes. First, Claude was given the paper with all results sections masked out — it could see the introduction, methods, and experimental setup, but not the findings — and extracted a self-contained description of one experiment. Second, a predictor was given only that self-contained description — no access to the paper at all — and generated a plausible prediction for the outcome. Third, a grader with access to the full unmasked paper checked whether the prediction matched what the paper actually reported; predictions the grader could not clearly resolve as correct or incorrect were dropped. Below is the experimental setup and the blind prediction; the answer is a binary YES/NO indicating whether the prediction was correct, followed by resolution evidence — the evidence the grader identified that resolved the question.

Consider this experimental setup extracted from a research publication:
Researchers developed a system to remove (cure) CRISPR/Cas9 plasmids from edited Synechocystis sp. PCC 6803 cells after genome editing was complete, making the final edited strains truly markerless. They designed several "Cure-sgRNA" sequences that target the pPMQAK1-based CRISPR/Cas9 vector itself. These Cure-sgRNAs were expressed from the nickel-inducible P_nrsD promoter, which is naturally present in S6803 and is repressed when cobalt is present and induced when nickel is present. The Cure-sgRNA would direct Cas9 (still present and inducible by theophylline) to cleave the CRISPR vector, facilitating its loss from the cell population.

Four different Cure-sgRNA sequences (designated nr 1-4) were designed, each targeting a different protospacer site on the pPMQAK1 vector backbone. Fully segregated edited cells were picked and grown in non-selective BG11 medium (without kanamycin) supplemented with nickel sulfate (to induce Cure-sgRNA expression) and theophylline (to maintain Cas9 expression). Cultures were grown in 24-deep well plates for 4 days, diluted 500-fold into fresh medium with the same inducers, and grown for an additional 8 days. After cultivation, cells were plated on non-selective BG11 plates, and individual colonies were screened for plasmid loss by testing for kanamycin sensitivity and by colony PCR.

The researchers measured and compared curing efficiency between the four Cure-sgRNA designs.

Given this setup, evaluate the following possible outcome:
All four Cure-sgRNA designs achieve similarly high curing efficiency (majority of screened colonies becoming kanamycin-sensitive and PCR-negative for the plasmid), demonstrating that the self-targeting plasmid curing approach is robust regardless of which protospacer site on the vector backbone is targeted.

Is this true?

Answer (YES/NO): NO